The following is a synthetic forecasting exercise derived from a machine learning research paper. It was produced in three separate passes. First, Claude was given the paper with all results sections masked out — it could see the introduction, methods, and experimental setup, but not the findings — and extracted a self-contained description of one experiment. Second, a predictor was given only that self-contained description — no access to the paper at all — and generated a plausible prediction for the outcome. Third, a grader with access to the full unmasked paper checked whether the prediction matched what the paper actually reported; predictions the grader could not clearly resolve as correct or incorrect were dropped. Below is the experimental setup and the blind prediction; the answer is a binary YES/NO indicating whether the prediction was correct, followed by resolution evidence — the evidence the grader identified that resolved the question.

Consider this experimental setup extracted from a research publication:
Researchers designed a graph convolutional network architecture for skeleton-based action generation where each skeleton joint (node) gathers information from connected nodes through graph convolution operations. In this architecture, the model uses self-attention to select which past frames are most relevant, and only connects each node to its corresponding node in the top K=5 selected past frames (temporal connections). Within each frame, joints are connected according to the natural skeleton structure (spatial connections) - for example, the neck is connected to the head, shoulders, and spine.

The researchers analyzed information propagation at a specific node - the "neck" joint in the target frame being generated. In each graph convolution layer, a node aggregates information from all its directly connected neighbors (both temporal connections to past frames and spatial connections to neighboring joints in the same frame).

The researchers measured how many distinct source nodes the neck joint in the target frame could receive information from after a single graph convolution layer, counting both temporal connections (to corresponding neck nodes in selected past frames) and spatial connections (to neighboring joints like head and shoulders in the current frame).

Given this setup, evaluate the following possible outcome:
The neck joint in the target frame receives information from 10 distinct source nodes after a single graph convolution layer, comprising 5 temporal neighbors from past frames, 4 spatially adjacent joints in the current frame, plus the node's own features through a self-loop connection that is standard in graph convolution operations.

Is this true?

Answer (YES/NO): NO